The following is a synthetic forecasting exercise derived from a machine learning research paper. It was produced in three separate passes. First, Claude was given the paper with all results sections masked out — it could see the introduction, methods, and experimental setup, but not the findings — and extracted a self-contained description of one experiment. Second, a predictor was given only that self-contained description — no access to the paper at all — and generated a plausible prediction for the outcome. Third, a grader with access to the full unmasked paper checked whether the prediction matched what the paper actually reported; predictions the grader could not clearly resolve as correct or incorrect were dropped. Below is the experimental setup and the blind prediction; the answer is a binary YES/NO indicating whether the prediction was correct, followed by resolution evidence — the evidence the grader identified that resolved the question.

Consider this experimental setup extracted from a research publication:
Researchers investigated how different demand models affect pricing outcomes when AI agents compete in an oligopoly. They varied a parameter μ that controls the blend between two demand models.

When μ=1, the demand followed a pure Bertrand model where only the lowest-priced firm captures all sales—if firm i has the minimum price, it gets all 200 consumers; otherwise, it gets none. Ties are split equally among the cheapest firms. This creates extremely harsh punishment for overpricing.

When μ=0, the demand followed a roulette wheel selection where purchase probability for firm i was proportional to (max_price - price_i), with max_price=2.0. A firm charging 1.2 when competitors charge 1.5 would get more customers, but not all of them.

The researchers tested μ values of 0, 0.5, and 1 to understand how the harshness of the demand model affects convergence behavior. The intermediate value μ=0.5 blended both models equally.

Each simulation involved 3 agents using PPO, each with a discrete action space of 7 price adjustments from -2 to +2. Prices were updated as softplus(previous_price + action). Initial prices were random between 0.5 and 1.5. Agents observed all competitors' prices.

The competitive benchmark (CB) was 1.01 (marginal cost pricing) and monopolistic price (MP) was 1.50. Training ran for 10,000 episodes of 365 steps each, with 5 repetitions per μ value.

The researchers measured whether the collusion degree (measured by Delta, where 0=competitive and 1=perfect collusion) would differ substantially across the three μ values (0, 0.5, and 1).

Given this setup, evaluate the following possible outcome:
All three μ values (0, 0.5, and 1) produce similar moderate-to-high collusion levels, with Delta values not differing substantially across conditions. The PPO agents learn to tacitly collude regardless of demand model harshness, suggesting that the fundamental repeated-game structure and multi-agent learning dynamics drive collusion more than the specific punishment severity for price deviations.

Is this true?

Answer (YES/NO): YES